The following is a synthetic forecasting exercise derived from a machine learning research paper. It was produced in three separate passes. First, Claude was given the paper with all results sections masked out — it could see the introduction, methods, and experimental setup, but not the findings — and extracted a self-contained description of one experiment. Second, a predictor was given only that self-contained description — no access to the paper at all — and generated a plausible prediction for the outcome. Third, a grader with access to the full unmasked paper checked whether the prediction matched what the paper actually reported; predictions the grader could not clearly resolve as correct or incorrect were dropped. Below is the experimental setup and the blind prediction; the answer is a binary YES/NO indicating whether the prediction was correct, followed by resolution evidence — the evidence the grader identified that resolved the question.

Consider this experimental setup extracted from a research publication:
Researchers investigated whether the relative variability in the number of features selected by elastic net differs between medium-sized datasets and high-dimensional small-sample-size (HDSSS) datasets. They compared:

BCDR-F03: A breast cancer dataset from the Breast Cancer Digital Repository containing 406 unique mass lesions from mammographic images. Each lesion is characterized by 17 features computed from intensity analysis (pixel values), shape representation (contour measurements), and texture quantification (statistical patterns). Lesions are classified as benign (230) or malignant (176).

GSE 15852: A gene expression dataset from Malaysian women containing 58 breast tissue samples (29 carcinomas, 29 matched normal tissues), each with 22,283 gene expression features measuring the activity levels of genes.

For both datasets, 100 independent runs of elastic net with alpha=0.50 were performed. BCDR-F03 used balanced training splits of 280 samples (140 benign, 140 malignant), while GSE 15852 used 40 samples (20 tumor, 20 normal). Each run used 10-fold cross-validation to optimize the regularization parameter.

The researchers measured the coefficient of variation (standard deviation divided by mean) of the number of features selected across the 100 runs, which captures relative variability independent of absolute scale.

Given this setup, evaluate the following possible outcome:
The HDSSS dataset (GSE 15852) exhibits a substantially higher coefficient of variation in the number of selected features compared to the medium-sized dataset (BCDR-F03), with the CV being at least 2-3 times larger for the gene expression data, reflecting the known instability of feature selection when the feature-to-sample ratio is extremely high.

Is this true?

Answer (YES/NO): NO